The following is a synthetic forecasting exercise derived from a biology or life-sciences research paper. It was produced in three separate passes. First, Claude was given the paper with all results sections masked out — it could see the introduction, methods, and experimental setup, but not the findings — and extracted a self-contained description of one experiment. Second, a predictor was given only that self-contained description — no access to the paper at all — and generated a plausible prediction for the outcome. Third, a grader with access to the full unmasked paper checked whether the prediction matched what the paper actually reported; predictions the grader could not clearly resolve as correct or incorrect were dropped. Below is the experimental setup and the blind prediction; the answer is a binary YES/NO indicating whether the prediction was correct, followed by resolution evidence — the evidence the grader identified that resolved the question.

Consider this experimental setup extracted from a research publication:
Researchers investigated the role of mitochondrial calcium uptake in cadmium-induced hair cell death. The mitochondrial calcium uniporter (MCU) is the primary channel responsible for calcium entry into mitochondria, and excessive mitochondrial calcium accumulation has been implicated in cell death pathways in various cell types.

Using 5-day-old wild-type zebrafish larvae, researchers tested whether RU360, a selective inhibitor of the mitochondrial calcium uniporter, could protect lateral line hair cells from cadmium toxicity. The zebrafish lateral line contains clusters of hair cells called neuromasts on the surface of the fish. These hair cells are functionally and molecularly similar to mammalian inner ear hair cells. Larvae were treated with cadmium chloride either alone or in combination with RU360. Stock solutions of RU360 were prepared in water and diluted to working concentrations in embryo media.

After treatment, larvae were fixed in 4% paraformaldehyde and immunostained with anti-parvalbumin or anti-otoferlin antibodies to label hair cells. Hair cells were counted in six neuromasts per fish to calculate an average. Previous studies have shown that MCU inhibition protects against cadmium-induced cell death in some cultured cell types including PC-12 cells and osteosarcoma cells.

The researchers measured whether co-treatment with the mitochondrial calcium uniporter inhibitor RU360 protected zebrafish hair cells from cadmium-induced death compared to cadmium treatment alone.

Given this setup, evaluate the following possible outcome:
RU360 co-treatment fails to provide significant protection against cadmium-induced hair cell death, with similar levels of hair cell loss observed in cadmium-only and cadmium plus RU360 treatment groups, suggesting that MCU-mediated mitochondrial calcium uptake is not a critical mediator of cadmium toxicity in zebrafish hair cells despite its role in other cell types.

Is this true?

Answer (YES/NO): YES